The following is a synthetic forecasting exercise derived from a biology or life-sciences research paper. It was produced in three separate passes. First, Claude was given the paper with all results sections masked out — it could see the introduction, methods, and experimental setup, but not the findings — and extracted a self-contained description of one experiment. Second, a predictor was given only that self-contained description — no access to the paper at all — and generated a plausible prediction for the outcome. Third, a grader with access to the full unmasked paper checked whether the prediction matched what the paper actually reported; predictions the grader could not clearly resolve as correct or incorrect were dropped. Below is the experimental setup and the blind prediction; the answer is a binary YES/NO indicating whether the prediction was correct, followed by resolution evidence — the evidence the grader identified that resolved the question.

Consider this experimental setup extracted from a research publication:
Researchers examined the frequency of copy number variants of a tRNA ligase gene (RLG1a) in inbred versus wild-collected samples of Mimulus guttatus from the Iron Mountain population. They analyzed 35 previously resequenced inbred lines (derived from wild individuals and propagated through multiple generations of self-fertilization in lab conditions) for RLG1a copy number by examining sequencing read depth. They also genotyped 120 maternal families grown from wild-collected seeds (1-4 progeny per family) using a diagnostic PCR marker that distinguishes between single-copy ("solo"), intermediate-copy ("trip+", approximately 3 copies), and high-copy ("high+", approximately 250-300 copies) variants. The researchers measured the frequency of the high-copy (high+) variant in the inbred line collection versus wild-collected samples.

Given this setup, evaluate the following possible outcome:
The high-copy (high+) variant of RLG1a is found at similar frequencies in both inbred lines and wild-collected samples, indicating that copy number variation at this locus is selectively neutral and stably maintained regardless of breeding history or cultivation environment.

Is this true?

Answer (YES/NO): NO